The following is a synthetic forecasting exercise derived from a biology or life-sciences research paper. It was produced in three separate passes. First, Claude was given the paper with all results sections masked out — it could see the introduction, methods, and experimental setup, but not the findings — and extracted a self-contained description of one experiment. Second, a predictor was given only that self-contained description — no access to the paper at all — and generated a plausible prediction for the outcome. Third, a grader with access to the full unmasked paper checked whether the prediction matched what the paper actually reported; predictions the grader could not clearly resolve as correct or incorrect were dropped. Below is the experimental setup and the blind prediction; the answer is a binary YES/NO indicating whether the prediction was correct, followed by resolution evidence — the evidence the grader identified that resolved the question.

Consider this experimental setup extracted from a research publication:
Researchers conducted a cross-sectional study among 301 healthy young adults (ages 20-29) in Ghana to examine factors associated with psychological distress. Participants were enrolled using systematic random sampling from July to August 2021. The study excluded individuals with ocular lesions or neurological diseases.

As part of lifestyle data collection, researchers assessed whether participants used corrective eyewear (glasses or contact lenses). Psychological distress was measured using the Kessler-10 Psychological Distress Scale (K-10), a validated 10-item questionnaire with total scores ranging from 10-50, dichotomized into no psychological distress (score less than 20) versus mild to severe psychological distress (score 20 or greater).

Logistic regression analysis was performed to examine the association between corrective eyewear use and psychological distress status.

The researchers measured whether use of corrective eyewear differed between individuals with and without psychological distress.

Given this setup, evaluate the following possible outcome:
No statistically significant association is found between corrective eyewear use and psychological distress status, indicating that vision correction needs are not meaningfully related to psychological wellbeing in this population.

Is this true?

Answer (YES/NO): NO